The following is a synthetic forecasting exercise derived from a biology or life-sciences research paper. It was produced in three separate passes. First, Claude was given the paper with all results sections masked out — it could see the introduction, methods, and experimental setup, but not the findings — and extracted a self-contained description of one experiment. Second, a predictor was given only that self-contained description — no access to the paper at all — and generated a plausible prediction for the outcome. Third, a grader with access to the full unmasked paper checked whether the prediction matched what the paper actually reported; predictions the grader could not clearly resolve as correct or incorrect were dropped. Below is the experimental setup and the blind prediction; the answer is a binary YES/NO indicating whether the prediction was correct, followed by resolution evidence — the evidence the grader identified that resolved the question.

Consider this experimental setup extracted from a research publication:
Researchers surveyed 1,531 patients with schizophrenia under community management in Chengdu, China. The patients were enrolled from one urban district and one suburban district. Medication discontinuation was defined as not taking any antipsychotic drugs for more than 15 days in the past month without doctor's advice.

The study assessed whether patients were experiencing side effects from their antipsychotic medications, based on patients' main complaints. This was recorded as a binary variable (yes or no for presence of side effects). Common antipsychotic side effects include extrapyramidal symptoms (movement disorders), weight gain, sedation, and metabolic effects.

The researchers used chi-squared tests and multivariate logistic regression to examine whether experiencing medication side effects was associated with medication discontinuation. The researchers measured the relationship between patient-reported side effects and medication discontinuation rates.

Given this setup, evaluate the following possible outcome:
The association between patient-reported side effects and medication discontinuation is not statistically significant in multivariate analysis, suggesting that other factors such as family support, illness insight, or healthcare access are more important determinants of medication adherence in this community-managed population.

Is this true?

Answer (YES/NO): NO